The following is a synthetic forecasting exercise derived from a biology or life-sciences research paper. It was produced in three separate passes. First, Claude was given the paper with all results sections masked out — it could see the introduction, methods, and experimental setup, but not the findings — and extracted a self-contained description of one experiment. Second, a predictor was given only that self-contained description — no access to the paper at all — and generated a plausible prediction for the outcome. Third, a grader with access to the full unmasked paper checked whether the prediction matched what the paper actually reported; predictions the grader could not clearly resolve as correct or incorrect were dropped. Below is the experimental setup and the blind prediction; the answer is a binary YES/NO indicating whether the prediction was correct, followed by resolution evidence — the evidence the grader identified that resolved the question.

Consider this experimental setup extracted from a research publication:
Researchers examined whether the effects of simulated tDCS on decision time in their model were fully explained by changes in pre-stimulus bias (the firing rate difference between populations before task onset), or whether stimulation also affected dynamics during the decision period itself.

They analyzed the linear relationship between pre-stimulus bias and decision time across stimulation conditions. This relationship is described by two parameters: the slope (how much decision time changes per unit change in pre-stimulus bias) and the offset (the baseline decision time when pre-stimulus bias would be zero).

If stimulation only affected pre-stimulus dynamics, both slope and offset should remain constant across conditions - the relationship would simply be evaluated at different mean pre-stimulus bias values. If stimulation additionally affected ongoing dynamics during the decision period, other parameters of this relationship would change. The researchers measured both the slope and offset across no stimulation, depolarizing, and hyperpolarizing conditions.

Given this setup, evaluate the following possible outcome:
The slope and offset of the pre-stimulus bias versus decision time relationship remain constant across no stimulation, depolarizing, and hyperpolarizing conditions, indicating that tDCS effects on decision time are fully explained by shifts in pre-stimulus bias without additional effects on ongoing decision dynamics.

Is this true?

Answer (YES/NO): NO